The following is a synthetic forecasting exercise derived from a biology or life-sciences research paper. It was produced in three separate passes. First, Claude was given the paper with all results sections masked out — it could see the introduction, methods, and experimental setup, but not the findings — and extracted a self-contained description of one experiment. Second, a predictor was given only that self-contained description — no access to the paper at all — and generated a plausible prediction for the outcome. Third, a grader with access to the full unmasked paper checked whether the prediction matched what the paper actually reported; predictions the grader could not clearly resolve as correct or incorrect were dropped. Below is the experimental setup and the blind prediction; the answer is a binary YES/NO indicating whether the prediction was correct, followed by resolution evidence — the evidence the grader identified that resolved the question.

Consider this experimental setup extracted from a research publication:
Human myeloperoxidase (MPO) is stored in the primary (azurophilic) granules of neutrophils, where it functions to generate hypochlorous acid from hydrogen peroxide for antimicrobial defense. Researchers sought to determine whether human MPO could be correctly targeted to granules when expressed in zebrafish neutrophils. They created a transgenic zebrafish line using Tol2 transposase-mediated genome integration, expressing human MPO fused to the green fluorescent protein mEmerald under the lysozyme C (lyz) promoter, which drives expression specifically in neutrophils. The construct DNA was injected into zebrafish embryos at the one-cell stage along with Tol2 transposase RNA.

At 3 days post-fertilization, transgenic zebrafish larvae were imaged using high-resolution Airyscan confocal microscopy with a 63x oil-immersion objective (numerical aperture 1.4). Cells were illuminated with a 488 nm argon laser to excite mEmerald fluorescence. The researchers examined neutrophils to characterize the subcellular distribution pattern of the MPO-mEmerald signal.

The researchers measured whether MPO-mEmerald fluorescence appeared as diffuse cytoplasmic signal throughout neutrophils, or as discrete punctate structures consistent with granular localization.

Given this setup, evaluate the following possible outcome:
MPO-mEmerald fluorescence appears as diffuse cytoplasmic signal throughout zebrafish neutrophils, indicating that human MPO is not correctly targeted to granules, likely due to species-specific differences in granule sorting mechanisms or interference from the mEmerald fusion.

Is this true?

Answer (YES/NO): NO